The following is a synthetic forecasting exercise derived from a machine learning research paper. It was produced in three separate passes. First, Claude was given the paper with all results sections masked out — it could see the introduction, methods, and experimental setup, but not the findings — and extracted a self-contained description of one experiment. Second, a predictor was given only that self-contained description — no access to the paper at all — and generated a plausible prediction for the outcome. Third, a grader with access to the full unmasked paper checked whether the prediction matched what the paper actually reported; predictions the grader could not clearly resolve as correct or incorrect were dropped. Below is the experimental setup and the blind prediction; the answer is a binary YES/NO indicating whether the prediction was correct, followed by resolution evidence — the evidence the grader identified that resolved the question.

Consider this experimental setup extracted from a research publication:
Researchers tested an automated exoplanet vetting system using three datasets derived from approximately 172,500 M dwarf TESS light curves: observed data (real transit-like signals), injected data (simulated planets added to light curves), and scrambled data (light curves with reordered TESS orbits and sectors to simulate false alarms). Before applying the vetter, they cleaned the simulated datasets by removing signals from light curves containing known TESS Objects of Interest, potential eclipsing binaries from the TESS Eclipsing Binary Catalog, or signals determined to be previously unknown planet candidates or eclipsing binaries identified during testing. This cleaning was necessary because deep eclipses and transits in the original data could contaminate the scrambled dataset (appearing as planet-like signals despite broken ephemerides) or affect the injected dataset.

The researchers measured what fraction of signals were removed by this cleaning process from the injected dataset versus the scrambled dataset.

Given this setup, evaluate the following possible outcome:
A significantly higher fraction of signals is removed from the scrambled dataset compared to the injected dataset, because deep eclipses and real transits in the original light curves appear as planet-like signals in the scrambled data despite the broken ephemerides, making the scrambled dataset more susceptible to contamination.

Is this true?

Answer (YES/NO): YES